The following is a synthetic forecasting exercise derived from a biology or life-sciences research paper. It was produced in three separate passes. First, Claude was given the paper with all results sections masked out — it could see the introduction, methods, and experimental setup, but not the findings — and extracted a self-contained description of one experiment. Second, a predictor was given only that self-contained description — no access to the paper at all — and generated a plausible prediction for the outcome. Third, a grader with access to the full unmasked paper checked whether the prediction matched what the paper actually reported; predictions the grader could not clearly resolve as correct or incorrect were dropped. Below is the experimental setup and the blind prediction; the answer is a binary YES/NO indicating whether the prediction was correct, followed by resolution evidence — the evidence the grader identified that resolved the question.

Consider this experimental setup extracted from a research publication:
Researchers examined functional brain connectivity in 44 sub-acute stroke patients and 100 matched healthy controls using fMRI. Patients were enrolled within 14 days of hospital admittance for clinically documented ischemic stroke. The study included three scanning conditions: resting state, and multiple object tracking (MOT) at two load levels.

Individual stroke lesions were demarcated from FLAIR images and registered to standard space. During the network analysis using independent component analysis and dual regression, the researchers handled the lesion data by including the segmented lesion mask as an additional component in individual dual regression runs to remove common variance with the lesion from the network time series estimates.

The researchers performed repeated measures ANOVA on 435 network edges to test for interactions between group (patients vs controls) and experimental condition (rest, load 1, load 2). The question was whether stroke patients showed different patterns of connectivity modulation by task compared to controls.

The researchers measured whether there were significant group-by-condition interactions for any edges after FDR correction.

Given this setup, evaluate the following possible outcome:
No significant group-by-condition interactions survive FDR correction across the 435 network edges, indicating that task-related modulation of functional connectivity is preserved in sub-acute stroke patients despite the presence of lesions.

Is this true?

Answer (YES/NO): YES